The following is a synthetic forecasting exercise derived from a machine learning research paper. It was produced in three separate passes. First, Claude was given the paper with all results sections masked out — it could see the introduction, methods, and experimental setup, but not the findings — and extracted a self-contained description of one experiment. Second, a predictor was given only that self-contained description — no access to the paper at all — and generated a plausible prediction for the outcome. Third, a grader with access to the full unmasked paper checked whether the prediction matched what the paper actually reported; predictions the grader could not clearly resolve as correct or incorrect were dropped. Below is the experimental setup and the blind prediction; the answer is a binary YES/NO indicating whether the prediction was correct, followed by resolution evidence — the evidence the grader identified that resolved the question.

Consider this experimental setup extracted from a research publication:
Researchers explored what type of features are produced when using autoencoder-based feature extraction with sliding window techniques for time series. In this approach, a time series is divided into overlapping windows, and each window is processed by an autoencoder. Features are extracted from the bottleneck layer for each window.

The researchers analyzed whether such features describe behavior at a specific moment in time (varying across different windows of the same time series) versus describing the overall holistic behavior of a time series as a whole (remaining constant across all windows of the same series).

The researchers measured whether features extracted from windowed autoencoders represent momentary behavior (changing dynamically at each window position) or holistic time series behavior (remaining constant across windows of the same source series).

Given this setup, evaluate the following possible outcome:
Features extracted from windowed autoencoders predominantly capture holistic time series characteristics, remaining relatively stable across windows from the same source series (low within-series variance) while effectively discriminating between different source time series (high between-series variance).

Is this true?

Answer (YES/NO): NO